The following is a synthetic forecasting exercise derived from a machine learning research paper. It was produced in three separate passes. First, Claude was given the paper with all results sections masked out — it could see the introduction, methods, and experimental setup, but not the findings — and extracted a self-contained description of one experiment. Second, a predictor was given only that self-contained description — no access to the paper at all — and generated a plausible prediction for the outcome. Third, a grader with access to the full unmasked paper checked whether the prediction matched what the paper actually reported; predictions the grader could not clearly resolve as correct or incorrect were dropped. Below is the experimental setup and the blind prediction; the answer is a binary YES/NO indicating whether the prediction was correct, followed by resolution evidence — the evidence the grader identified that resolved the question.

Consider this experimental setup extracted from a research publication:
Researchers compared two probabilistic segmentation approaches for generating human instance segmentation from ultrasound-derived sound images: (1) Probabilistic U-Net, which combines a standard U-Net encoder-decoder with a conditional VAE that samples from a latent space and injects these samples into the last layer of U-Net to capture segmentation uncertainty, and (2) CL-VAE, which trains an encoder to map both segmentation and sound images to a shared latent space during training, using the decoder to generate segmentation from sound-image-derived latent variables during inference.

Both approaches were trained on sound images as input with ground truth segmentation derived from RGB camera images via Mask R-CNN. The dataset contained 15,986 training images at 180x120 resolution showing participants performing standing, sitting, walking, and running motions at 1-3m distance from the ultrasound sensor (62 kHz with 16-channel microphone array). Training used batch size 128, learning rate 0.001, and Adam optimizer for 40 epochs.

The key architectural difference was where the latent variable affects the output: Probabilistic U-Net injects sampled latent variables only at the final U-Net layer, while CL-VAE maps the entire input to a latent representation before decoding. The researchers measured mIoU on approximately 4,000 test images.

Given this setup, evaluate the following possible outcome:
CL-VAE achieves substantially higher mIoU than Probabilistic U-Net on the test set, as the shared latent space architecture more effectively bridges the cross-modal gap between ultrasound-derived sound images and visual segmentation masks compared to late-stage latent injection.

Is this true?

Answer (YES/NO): NO